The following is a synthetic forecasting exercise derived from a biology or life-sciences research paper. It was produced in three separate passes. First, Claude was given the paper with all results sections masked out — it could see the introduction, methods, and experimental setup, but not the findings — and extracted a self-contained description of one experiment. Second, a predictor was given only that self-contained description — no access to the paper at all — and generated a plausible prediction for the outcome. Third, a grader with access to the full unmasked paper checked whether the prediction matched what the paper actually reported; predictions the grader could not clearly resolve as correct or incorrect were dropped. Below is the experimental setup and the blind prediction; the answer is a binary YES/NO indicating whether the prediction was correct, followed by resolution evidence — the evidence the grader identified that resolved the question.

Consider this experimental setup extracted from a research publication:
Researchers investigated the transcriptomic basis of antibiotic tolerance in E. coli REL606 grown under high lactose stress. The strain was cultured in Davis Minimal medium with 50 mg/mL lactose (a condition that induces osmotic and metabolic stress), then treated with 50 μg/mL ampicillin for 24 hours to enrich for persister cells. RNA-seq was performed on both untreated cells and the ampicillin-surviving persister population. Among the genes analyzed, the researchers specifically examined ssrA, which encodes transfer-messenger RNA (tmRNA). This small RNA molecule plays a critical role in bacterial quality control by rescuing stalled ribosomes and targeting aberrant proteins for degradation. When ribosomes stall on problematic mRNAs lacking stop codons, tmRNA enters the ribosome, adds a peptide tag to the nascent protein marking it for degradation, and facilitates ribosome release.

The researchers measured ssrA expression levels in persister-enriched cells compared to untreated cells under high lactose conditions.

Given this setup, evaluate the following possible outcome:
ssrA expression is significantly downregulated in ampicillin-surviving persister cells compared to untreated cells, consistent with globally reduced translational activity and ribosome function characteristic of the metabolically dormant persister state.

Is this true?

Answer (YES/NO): YES